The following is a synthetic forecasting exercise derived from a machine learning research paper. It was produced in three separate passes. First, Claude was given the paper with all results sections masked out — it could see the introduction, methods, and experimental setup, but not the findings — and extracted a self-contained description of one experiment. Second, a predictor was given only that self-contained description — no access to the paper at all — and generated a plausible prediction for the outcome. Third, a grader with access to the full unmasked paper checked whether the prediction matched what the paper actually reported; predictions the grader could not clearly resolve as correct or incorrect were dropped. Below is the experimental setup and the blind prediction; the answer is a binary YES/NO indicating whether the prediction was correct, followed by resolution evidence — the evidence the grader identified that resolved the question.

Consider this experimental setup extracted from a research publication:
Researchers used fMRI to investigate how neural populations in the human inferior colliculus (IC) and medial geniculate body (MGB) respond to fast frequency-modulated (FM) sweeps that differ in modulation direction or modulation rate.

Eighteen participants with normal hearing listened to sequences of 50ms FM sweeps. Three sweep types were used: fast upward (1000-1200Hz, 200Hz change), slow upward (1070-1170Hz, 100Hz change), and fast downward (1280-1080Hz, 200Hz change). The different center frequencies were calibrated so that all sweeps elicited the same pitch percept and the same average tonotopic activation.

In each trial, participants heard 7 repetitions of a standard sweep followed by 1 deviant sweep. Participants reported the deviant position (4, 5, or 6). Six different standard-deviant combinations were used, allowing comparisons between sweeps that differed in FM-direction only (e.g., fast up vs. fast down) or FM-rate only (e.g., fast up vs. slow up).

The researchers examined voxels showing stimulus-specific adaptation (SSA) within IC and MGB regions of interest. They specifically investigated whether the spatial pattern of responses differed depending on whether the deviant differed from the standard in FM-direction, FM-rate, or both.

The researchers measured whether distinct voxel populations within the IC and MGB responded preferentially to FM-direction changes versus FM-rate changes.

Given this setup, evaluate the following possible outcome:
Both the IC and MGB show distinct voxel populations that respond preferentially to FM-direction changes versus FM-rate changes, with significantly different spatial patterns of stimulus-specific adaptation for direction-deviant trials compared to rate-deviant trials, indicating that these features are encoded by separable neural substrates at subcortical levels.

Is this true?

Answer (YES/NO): NO